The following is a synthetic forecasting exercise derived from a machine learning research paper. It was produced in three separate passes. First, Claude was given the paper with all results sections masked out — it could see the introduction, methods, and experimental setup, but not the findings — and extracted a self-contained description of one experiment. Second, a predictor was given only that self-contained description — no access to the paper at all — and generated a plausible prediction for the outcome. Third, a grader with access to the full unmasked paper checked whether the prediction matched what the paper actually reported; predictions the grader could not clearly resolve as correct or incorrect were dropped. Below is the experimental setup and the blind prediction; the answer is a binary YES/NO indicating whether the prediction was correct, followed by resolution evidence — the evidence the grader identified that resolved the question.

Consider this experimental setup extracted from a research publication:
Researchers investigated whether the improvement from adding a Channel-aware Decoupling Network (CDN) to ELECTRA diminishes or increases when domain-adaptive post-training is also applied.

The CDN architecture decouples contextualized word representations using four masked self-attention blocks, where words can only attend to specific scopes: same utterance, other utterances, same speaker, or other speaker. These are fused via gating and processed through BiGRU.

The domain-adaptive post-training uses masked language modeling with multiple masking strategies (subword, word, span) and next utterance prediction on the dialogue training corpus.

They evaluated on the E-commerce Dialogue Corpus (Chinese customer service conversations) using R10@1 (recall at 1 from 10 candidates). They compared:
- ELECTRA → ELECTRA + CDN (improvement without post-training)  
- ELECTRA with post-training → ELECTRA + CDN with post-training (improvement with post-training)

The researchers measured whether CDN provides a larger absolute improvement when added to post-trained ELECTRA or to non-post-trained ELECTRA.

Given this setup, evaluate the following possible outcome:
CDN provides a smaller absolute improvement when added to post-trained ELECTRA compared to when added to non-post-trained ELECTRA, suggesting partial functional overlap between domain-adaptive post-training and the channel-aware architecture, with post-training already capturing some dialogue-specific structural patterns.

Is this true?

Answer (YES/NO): YES